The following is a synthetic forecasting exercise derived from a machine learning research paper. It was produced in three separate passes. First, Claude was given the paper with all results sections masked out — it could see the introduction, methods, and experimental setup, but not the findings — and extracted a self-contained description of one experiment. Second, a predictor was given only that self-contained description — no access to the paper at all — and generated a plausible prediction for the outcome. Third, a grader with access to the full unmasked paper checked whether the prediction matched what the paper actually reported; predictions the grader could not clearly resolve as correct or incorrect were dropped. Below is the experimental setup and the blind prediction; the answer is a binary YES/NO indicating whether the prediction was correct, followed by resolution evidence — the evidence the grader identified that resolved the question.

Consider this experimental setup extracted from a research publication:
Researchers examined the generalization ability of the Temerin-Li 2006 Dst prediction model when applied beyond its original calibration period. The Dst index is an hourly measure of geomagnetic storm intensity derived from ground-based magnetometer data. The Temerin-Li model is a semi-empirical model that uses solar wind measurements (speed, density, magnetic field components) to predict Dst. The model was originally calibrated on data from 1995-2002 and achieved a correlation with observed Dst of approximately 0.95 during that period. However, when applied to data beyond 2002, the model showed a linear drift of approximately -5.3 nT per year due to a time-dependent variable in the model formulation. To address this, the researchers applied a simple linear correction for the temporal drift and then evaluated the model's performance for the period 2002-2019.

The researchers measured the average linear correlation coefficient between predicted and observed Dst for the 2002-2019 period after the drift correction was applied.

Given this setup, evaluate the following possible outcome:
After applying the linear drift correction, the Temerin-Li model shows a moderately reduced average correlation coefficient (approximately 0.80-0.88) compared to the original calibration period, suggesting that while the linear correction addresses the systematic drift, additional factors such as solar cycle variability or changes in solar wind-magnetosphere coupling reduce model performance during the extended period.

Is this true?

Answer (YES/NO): NO